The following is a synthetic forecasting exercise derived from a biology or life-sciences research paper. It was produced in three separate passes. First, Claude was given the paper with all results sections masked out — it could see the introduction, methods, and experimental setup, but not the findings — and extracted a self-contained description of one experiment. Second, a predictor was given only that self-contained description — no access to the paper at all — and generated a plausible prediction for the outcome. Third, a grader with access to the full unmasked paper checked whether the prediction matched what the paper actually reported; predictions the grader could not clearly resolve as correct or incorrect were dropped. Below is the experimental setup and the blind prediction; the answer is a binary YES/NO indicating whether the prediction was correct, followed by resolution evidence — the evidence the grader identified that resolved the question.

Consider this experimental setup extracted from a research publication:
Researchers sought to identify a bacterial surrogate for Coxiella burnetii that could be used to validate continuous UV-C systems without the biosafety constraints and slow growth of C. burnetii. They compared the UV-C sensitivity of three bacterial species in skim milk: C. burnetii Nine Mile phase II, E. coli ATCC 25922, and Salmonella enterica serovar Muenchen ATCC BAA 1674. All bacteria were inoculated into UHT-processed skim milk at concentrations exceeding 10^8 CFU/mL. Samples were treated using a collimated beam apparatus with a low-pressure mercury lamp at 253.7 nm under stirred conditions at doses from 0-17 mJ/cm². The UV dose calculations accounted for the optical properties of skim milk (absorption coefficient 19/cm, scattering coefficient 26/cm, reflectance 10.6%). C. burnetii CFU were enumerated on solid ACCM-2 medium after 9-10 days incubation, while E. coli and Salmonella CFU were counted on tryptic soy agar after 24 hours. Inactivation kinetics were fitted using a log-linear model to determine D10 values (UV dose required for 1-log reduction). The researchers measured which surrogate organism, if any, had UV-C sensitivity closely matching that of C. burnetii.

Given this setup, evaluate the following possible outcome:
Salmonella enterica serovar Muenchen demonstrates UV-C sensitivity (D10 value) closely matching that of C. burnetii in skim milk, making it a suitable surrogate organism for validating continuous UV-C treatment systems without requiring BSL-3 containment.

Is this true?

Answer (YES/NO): YES